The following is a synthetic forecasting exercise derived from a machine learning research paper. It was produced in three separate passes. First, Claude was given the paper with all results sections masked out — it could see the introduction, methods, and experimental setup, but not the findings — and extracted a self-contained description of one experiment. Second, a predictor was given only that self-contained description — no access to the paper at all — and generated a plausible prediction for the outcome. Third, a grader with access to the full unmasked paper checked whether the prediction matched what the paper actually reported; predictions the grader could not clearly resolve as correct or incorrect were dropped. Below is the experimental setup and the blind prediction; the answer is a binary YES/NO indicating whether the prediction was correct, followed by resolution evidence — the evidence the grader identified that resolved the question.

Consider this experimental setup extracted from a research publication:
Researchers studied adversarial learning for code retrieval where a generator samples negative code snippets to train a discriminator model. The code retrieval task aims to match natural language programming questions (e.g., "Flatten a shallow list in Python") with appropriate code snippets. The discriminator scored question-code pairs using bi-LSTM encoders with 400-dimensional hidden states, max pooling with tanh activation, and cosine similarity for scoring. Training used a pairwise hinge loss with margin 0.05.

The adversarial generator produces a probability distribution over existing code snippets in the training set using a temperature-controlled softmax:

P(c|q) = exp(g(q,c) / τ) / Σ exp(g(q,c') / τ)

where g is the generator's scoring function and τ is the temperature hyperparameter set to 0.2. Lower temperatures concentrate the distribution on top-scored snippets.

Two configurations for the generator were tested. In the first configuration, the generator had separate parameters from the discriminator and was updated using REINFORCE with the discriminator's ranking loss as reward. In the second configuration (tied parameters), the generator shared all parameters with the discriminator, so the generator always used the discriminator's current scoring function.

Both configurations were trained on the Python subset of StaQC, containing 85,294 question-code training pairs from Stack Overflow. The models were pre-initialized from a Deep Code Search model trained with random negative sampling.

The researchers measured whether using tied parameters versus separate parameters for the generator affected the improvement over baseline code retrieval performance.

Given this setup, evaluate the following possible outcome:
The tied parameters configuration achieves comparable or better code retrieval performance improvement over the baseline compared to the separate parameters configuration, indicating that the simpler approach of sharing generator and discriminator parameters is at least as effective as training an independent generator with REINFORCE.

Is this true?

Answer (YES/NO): YES